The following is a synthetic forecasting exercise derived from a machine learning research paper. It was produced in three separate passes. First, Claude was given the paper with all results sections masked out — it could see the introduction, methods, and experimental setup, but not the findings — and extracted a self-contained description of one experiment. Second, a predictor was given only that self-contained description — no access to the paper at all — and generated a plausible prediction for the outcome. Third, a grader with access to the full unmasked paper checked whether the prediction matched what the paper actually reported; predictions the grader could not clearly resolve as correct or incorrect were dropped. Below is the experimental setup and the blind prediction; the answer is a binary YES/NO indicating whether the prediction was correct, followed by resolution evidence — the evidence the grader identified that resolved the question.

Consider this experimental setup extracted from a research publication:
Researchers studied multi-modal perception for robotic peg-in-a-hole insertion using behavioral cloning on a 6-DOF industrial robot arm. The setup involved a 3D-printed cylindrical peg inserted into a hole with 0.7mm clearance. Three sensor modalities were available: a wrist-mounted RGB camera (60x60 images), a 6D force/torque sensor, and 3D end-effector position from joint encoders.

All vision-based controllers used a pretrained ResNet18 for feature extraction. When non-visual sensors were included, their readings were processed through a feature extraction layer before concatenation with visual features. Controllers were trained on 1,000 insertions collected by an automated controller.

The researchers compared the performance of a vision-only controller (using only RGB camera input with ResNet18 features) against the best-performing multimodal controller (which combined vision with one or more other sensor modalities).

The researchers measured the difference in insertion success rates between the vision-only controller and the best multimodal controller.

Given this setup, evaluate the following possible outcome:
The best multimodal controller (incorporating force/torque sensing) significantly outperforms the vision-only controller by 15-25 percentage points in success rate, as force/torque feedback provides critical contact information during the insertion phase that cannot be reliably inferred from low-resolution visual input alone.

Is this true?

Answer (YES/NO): NO